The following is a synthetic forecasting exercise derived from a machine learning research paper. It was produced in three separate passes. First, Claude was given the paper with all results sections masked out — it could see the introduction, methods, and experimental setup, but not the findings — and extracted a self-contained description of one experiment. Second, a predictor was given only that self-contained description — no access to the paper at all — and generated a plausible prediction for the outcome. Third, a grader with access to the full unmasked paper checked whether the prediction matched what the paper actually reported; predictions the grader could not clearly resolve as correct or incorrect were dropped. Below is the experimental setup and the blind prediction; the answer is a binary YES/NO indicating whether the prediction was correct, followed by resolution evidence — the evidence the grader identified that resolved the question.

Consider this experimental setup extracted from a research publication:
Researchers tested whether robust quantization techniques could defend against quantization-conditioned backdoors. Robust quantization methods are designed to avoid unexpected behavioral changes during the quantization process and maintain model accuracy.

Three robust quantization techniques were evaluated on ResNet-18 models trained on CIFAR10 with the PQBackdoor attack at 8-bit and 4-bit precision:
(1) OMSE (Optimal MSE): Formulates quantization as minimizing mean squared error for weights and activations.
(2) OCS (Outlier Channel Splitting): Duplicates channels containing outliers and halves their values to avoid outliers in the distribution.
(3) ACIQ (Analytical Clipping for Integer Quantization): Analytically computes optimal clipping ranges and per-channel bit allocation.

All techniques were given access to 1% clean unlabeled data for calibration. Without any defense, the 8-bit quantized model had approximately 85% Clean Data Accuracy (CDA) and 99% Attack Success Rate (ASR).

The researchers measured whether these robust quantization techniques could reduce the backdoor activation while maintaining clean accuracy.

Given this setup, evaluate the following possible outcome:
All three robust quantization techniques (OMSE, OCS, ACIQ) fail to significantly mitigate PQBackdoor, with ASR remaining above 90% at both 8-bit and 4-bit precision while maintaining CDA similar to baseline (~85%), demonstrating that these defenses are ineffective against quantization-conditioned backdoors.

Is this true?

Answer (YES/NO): NO